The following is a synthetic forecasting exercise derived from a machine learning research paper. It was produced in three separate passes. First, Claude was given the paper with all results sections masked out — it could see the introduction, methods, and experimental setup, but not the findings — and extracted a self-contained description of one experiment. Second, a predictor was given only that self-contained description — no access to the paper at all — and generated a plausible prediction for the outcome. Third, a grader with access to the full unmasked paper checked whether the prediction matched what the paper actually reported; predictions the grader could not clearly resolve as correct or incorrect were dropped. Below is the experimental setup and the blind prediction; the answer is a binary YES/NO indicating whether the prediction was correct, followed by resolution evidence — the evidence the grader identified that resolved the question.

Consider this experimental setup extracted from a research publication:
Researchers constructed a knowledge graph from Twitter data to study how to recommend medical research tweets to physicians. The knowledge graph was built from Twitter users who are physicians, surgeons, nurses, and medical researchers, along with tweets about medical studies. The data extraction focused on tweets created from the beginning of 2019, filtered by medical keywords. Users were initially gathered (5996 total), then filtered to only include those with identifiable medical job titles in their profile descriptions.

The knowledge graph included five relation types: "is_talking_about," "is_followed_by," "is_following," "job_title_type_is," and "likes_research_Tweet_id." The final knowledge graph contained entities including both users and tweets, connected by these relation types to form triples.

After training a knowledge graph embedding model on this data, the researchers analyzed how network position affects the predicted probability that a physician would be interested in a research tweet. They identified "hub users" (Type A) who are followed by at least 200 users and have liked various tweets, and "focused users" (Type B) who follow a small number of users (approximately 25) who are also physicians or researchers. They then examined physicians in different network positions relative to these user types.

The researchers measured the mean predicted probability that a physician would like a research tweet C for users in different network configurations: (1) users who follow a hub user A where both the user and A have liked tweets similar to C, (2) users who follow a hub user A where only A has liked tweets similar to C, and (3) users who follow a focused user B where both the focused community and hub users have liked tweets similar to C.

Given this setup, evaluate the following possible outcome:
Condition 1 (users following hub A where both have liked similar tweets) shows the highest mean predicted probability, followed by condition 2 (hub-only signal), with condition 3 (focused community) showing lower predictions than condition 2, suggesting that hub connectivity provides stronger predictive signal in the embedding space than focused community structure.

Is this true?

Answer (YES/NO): NO